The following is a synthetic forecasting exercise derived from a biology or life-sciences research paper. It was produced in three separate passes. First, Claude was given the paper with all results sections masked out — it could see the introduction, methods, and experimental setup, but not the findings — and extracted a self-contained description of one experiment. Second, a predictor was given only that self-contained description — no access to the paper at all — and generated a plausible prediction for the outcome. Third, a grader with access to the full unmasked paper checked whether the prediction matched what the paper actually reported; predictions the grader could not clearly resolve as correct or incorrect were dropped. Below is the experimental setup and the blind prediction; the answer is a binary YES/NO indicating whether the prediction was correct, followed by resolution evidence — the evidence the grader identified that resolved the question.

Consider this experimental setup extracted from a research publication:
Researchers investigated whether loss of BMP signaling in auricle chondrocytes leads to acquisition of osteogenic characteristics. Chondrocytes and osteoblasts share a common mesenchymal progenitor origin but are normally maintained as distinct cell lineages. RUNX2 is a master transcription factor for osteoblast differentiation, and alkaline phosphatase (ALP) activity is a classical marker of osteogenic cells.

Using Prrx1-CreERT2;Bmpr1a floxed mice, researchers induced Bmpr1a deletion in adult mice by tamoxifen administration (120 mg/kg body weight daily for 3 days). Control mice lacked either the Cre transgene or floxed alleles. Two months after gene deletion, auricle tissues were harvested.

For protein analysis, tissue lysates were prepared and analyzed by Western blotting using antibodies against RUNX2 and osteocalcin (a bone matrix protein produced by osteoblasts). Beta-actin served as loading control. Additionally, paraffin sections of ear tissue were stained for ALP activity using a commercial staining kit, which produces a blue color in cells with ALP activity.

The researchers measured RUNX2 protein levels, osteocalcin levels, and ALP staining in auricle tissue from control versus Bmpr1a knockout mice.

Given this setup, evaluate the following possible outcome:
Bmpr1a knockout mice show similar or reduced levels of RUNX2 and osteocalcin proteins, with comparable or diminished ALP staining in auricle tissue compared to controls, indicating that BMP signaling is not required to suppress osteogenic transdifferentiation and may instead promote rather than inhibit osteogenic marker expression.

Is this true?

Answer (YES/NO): NO